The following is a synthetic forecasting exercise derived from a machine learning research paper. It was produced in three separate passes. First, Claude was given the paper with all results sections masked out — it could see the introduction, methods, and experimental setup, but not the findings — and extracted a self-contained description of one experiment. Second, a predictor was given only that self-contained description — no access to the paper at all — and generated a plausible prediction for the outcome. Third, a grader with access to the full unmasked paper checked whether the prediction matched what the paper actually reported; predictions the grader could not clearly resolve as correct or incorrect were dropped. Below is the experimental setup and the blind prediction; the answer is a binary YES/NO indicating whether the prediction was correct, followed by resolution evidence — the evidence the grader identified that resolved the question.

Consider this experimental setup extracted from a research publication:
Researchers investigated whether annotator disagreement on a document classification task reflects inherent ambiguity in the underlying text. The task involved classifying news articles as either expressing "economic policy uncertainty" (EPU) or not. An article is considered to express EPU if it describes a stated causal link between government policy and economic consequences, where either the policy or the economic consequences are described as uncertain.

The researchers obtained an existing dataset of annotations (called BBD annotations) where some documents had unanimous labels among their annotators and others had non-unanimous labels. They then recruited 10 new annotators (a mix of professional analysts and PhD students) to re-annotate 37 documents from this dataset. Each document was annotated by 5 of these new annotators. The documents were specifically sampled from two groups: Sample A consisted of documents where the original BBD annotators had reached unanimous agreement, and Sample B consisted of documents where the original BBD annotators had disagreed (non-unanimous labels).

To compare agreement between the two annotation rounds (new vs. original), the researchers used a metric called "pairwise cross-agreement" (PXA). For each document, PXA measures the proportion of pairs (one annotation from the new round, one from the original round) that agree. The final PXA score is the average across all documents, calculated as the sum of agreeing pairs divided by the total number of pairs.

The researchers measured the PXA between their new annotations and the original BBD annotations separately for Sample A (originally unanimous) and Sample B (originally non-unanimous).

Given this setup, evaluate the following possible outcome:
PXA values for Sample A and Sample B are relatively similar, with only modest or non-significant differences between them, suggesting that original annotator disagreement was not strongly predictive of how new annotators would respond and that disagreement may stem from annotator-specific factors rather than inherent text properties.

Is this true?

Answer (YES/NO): NO